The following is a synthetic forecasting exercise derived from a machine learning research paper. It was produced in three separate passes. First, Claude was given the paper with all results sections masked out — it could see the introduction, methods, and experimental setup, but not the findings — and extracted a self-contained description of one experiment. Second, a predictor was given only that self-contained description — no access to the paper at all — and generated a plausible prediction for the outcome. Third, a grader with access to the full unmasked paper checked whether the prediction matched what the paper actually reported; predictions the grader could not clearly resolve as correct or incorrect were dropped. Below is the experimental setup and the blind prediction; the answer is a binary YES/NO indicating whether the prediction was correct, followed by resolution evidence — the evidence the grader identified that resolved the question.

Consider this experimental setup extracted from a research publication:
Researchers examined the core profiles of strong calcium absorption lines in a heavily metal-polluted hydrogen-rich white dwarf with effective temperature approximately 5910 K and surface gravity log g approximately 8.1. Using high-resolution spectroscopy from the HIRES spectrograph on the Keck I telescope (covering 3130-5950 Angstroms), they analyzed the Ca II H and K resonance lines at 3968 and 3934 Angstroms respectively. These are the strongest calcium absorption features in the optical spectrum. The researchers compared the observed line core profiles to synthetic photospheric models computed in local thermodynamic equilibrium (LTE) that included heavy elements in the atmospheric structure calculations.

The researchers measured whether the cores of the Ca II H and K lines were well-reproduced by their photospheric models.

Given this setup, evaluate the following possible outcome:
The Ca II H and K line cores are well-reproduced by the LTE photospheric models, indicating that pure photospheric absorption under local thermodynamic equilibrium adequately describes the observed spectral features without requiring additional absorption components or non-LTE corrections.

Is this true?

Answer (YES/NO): NO